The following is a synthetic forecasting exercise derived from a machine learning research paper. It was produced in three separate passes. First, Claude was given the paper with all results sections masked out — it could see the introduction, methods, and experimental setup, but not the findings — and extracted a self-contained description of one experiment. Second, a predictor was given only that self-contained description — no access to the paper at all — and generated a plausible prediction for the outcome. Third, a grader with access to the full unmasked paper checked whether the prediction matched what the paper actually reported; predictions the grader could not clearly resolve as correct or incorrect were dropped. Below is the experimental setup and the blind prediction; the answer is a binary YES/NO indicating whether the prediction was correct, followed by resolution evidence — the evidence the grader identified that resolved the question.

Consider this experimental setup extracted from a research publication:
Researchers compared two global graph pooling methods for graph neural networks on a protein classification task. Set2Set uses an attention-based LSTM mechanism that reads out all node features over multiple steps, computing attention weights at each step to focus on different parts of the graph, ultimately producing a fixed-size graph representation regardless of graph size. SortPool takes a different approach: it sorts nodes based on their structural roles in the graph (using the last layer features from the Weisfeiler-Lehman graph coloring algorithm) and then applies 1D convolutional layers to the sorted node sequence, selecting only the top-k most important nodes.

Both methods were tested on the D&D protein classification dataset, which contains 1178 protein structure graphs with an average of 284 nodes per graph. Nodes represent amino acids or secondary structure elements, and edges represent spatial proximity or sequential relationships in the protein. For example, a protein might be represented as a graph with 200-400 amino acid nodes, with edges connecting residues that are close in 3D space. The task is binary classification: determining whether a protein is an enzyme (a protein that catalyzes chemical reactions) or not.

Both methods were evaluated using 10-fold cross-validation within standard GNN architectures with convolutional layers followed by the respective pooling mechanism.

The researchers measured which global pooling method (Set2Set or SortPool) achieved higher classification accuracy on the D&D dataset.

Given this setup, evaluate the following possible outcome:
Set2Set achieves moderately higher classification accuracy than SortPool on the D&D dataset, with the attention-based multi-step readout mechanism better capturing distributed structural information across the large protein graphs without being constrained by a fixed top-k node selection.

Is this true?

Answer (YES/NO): NO